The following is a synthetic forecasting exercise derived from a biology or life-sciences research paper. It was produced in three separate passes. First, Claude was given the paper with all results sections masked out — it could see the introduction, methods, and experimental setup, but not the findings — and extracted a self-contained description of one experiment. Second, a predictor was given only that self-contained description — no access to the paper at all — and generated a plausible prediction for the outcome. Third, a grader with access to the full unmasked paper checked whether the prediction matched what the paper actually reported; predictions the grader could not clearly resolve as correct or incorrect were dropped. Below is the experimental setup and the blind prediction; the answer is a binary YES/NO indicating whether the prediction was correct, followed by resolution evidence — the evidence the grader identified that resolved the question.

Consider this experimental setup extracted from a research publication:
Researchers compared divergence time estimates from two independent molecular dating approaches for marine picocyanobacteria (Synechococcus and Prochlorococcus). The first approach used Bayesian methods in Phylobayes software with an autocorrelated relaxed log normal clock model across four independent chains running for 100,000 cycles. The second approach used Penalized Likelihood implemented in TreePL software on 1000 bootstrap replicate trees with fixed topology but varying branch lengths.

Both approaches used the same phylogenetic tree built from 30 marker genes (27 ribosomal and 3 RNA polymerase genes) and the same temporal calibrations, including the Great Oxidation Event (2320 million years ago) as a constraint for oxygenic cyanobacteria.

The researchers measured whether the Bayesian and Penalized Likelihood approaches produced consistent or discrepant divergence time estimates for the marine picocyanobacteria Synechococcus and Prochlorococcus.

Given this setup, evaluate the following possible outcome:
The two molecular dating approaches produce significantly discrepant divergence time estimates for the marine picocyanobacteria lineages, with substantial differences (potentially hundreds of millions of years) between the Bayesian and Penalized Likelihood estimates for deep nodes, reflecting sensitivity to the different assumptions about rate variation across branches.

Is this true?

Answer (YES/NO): YES